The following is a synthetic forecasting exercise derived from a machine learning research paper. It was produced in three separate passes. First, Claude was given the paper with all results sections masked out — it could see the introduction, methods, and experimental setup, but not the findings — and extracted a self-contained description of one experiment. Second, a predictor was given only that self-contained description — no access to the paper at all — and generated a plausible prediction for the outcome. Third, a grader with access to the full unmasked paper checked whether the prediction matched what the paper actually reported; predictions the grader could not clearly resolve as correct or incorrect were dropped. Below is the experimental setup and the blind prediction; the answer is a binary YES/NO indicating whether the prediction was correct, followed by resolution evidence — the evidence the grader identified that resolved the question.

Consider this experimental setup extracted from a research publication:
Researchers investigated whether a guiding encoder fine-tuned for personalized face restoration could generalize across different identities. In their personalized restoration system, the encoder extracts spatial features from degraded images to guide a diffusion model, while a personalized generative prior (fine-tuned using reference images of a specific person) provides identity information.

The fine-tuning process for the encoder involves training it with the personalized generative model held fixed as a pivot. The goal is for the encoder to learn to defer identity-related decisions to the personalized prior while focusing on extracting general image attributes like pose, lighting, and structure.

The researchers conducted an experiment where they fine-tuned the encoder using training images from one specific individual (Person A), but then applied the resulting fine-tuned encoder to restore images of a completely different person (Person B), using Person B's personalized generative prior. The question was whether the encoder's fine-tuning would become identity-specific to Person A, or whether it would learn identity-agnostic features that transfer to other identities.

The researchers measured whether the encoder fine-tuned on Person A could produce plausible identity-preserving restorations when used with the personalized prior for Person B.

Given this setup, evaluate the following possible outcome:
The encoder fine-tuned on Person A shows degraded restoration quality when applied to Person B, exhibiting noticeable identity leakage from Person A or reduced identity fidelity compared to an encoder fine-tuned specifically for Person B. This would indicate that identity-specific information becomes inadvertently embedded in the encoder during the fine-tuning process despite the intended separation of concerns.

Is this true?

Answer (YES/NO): NO